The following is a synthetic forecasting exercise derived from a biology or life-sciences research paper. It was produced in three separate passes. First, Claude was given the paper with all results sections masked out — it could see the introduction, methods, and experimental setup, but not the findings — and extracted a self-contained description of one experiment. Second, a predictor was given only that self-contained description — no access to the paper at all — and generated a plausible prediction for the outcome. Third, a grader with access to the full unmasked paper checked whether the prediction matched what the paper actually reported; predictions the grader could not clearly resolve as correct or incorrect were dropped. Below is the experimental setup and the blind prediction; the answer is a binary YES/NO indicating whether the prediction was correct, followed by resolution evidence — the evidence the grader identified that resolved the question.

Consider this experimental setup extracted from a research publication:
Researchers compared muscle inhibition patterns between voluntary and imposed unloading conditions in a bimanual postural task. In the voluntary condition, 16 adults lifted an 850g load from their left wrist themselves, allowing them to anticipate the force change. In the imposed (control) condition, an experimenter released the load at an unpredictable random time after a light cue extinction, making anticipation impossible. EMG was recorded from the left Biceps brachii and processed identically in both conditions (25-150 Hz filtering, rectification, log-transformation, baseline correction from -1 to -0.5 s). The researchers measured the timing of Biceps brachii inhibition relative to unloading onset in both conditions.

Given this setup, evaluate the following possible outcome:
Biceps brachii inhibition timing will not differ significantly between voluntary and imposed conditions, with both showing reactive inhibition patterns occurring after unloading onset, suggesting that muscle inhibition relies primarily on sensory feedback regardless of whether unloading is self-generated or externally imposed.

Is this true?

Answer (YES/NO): NO